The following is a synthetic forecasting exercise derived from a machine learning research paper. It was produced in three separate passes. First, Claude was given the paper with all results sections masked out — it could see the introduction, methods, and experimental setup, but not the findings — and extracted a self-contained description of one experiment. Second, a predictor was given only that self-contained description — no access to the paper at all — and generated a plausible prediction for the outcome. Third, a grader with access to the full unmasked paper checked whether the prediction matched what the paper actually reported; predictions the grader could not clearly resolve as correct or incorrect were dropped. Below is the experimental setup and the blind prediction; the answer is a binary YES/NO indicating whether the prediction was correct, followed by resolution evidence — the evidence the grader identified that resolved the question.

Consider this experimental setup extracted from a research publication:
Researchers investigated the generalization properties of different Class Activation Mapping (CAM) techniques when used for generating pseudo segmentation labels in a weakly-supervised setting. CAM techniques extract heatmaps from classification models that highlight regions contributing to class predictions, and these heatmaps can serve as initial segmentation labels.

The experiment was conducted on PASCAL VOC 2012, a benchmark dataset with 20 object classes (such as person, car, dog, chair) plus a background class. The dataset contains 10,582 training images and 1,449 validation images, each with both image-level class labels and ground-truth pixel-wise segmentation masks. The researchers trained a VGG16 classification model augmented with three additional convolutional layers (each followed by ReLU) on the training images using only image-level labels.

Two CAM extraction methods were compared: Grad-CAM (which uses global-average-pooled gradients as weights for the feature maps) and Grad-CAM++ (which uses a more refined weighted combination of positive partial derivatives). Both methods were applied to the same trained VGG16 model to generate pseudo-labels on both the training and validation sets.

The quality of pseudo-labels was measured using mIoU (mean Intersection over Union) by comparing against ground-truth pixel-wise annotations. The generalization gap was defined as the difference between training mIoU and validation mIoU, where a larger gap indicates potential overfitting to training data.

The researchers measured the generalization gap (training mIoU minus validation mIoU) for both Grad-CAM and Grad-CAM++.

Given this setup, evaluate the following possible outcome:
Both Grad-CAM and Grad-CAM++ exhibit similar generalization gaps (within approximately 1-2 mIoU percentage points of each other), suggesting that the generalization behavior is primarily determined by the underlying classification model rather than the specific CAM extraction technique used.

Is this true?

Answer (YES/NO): NO